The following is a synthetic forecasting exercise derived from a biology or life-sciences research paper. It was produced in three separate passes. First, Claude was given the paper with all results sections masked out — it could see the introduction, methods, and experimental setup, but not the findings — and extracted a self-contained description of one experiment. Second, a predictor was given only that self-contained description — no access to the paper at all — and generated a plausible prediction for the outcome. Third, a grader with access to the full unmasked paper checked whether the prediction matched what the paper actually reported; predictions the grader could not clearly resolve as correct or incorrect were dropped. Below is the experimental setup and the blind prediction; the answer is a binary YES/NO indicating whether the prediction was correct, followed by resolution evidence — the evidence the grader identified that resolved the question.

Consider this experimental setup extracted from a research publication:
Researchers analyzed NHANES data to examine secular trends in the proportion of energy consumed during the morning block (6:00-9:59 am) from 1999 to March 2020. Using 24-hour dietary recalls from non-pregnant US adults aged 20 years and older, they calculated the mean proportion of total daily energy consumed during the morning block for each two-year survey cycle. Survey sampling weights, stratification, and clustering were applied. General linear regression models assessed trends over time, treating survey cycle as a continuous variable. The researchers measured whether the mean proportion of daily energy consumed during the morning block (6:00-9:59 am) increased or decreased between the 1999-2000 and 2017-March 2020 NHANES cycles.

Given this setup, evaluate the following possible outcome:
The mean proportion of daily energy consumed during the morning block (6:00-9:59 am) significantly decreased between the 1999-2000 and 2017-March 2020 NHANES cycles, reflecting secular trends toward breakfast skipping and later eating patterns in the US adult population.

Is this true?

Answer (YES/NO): NO